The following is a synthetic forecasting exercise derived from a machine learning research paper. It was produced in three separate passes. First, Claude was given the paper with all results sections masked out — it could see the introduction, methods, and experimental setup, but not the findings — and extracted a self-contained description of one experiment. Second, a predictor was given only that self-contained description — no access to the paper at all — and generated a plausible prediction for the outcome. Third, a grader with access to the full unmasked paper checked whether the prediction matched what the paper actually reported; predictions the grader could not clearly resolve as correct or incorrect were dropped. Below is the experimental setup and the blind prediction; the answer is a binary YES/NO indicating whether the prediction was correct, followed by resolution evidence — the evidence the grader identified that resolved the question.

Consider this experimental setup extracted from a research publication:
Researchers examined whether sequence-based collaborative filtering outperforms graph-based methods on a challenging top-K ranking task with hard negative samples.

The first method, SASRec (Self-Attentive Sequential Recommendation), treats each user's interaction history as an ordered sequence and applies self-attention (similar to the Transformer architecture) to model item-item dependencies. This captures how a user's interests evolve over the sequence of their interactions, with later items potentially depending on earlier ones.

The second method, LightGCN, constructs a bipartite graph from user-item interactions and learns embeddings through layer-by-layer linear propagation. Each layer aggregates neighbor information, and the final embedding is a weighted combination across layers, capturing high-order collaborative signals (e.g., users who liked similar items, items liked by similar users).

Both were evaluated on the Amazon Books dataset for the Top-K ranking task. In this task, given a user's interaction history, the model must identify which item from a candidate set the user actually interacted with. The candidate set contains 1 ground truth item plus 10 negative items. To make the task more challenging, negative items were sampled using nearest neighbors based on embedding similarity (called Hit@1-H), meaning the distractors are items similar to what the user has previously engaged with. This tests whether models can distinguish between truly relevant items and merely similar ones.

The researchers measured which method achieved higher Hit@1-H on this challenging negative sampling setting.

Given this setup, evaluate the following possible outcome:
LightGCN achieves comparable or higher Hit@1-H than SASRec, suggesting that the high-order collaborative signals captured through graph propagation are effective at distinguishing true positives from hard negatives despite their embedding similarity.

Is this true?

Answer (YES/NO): NO